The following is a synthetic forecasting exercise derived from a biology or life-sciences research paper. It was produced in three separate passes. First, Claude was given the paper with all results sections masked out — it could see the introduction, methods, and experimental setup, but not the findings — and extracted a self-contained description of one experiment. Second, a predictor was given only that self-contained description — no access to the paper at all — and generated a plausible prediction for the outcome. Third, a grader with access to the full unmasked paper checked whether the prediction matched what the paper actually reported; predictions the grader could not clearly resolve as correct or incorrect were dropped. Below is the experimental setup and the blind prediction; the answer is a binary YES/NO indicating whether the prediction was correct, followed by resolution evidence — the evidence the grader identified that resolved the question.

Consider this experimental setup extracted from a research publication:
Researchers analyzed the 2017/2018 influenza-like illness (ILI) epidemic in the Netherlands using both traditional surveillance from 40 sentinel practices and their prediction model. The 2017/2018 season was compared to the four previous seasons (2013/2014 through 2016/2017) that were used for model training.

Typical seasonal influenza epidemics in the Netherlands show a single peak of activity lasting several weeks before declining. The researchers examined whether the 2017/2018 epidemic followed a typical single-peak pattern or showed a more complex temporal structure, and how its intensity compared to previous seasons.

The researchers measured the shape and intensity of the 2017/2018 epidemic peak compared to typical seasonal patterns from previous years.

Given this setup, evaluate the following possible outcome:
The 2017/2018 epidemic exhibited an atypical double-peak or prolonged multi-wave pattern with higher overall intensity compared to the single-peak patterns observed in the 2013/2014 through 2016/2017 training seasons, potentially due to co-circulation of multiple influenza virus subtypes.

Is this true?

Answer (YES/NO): NO